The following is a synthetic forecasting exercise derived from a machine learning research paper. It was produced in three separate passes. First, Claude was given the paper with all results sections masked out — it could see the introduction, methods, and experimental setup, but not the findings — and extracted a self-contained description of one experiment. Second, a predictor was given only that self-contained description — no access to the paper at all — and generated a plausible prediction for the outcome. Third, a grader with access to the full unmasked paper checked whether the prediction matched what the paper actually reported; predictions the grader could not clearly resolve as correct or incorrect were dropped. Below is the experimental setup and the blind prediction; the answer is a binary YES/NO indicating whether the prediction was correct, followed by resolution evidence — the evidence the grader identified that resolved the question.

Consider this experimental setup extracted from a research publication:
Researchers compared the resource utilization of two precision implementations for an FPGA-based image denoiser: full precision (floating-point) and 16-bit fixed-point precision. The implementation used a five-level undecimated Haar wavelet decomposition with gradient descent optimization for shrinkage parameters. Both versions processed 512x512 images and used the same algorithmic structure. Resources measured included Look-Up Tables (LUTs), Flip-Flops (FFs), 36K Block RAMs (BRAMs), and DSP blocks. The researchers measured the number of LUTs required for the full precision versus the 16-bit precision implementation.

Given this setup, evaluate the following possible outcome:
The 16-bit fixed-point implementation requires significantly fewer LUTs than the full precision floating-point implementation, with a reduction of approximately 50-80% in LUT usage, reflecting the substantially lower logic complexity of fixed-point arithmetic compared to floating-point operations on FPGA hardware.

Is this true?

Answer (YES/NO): NO